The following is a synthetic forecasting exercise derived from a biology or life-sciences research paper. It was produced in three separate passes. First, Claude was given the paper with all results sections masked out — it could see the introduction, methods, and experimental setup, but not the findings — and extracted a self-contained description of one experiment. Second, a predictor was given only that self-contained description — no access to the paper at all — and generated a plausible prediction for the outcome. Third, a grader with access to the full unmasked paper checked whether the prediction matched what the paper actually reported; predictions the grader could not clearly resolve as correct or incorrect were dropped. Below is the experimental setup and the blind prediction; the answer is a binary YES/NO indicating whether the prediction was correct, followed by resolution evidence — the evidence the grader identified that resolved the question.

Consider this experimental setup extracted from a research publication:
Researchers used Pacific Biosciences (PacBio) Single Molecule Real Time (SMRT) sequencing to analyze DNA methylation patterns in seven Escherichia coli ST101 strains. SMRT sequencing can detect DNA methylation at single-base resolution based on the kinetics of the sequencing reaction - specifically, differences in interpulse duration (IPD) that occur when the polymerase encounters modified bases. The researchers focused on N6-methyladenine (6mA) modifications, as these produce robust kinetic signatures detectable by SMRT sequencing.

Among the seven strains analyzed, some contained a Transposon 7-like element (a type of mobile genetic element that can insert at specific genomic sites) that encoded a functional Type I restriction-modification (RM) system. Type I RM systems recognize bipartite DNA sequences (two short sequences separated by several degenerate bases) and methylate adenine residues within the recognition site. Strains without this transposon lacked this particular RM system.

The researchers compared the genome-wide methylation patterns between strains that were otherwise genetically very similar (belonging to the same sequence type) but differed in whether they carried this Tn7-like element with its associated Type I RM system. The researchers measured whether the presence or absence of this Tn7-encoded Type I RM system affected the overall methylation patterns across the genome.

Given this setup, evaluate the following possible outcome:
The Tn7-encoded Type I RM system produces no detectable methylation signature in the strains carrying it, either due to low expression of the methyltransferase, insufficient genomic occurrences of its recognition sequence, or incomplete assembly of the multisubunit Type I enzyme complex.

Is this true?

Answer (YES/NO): NO